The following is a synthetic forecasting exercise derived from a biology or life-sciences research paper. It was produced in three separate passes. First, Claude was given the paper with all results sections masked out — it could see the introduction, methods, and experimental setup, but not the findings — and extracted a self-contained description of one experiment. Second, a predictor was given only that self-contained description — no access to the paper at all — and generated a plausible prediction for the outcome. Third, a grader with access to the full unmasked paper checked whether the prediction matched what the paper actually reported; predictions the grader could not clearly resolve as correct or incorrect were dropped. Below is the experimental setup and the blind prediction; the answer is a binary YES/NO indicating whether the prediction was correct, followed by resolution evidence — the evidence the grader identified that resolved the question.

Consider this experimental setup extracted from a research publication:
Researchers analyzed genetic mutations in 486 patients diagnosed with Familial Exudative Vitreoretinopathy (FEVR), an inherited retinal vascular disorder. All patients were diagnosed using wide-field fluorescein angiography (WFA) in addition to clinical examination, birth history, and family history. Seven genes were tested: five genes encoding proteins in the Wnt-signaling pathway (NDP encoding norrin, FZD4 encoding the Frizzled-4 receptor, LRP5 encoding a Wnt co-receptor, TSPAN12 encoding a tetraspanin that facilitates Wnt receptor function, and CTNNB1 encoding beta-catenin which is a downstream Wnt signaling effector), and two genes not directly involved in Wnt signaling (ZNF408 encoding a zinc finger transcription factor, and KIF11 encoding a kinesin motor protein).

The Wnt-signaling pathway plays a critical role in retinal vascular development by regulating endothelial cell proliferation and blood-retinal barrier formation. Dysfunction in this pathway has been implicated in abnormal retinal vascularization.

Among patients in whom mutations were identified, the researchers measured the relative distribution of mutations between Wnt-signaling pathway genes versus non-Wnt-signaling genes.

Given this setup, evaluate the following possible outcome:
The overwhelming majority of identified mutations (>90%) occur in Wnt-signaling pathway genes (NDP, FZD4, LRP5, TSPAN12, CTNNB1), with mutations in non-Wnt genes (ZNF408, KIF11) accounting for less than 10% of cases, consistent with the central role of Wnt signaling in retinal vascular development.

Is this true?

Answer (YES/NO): NO